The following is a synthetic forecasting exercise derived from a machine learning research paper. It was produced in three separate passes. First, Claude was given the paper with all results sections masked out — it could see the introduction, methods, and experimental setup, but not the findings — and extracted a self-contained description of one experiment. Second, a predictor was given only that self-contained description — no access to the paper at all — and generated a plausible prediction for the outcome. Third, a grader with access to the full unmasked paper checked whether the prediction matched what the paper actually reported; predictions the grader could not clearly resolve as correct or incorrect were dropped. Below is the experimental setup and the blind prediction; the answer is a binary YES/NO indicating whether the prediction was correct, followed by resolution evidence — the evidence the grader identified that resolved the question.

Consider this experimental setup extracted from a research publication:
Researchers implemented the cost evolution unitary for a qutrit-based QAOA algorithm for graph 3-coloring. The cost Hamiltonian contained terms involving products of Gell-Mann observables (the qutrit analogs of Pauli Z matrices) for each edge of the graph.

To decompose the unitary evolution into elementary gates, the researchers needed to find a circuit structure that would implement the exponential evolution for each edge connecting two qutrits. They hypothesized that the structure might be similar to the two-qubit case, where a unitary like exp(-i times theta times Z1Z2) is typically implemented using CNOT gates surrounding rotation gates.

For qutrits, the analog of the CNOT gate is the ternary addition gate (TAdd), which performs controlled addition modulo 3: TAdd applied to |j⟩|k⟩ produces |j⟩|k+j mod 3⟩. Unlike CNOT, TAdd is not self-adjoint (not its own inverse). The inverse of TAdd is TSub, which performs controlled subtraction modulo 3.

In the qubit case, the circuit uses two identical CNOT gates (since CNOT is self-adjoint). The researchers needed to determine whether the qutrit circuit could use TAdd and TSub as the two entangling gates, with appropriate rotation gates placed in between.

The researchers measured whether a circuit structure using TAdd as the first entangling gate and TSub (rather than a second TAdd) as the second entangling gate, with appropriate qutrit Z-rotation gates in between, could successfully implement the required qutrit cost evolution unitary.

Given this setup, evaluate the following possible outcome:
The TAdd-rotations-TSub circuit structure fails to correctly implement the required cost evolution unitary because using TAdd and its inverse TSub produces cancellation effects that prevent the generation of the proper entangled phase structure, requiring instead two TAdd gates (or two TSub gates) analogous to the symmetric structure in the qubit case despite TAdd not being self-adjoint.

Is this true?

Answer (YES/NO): NO